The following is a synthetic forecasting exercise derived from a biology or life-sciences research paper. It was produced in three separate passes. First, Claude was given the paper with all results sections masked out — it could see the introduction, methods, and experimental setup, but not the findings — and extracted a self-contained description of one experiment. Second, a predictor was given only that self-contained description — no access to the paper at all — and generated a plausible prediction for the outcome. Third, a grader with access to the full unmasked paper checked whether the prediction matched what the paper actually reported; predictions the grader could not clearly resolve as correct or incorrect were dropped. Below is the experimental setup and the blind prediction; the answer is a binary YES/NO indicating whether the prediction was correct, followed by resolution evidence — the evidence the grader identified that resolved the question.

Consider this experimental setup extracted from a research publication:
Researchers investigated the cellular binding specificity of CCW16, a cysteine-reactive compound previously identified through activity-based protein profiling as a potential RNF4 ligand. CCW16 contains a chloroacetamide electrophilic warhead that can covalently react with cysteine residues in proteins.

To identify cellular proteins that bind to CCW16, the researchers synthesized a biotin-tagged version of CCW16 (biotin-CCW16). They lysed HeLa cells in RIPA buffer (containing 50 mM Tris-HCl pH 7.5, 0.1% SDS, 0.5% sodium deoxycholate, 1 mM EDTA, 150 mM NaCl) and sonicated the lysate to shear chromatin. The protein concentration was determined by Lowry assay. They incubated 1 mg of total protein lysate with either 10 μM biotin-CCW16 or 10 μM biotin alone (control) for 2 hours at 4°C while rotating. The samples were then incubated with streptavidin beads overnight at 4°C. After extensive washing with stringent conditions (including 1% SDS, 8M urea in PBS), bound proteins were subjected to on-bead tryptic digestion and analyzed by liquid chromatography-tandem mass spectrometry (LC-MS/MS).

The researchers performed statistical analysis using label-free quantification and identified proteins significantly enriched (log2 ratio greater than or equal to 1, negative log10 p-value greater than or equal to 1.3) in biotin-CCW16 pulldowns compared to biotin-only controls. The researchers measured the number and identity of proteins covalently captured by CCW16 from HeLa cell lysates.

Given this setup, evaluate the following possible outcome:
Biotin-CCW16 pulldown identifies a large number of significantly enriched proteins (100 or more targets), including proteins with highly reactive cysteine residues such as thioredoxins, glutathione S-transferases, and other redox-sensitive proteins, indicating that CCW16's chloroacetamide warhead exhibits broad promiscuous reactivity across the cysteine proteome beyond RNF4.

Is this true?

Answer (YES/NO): YES